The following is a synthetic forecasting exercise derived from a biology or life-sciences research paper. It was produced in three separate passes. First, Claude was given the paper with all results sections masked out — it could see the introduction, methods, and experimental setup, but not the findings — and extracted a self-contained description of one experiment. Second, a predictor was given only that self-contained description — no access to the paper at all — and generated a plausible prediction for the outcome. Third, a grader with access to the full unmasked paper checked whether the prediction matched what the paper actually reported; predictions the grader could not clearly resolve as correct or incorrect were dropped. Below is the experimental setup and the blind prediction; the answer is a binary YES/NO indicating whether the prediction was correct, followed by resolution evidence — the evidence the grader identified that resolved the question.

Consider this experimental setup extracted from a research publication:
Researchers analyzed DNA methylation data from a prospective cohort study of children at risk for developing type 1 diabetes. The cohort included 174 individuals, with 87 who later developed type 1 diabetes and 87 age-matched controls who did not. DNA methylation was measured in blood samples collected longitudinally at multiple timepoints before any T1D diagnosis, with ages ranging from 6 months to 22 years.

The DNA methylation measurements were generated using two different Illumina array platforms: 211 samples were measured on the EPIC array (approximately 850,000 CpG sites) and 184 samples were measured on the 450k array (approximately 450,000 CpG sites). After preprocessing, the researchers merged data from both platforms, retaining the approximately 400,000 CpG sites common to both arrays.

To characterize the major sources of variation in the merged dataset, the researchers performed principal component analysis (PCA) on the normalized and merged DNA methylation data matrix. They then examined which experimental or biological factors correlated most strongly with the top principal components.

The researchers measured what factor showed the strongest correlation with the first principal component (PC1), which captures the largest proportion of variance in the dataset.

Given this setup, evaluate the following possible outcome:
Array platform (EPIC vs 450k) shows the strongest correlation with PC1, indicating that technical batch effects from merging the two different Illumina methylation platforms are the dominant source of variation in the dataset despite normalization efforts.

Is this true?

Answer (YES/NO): YES